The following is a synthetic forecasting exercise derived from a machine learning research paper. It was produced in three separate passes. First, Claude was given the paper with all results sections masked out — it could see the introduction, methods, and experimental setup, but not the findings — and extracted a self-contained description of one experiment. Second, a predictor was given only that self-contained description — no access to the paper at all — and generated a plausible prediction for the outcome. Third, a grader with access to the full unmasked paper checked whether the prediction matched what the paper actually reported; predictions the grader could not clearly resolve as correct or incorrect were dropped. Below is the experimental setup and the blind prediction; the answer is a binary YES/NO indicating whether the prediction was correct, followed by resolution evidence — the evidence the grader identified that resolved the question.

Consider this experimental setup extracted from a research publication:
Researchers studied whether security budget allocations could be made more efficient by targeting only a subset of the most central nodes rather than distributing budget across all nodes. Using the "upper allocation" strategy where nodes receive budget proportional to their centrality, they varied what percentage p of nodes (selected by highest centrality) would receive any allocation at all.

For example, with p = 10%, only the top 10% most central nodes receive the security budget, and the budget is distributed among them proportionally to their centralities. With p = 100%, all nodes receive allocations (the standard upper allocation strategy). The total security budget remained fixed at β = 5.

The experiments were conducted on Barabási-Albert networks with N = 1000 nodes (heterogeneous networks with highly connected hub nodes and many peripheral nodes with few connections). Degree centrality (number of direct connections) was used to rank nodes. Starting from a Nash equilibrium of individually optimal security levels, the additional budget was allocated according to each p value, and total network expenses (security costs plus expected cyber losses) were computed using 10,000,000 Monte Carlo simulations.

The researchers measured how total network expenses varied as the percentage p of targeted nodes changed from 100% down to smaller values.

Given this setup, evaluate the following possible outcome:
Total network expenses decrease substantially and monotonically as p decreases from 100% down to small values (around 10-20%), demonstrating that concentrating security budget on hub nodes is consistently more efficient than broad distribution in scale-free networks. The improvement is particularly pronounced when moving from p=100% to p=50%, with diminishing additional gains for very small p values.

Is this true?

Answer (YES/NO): NO